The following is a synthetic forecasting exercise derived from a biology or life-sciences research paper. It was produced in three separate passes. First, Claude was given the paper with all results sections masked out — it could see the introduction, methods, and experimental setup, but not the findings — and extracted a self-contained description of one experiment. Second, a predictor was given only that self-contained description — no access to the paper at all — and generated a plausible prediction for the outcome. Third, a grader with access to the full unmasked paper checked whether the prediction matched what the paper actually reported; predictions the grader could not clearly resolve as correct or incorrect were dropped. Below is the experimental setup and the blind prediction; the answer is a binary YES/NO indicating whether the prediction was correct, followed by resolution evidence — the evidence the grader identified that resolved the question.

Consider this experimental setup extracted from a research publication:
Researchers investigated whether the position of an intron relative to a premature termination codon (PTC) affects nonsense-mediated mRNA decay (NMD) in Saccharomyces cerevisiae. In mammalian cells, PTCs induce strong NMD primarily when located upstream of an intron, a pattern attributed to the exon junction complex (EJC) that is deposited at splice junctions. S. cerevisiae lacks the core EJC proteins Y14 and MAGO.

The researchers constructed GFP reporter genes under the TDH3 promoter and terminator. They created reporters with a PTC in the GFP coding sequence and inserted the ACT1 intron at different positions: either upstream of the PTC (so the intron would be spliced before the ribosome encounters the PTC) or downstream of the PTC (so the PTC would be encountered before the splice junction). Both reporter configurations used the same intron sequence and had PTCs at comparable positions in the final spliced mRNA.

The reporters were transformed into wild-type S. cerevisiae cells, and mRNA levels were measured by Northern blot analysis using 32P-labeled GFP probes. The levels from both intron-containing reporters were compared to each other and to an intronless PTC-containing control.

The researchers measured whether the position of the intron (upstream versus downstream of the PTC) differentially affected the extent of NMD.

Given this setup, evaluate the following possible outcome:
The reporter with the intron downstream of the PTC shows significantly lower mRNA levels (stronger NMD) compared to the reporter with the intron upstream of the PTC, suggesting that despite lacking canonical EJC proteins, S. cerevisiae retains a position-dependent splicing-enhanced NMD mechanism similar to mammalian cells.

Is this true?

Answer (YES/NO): NO